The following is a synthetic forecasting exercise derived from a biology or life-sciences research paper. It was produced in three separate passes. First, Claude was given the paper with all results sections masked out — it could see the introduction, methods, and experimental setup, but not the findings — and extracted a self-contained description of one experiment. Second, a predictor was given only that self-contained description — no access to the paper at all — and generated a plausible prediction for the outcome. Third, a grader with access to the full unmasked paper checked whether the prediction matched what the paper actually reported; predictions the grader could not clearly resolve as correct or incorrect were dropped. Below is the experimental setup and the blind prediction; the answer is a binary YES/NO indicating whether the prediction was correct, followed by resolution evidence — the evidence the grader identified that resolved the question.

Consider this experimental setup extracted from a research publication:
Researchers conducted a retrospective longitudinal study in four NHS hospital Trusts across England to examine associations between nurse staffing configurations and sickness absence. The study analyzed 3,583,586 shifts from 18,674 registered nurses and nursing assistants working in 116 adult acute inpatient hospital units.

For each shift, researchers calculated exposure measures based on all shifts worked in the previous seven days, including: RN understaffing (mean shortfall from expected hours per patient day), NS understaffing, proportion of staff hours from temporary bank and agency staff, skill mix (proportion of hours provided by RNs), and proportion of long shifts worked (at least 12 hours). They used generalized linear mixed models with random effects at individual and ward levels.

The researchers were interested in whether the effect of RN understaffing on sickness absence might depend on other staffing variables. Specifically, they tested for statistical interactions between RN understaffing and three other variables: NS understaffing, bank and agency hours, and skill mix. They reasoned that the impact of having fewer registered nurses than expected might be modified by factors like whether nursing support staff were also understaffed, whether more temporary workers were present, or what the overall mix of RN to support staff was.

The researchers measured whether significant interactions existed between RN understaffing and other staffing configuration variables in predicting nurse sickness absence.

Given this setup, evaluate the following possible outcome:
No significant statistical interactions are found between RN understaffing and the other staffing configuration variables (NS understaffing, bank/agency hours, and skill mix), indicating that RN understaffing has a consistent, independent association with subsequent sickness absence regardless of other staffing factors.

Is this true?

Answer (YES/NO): YES